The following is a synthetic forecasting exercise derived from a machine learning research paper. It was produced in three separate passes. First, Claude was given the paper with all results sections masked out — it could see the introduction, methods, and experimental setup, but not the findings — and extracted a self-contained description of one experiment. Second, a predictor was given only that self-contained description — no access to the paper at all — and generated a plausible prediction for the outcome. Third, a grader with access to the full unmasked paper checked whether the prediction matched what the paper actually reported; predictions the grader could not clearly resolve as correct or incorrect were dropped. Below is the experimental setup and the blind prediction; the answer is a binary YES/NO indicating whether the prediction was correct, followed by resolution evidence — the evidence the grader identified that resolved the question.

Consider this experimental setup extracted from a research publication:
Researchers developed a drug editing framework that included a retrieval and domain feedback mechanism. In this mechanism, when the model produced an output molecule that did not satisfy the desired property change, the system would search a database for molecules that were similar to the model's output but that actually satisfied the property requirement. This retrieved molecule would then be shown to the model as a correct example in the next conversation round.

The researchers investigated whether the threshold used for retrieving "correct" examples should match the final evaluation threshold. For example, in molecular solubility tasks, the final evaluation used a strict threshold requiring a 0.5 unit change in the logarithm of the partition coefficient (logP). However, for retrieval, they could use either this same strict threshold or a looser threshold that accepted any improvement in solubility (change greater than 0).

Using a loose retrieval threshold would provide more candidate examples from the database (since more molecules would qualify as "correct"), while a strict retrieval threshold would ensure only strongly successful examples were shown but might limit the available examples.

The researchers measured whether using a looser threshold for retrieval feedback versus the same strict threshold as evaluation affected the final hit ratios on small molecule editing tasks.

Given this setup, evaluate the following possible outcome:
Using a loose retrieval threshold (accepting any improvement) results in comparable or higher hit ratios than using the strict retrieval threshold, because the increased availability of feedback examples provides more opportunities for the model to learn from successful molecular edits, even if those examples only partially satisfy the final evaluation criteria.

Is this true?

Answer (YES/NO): NO